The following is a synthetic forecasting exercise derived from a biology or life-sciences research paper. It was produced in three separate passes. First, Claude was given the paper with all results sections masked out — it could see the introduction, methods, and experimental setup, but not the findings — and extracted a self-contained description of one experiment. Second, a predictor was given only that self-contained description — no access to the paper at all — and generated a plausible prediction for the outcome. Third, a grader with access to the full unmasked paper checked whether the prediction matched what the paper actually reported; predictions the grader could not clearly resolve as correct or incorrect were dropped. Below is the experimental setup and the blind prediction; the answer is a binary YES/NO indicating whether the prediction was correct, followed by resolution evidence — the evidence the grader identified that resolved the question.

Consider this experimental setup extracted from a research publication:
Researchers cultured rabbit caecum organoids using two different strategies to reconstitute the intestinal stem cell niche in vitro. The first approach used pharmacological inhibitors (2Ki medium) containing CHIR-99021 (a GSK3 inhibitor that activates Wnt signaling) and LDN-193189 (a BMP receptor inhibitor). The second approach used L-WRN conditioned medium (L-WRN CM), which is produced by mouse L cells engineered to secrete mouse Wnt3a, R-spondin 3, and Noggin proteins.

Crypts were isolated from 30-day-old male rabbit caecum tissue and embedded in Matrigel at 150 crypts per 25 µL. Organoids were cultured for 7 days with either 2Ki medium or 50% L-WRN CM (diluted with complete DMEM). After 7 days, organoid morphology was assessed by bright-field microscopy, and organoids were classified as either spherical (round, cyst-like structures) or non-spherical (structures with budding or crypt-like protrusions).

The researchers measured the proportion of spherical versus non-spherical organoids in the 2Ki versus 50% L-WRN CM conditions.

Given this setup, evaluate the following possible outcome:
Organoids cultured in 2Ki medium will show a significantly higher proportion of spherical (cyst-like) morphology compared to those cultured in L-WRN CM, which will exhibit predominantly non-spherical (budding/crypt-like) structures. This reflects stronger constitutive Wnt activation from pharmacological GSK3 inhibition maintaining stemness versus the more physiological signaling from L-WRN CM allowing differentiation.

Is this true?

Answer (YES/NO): NO